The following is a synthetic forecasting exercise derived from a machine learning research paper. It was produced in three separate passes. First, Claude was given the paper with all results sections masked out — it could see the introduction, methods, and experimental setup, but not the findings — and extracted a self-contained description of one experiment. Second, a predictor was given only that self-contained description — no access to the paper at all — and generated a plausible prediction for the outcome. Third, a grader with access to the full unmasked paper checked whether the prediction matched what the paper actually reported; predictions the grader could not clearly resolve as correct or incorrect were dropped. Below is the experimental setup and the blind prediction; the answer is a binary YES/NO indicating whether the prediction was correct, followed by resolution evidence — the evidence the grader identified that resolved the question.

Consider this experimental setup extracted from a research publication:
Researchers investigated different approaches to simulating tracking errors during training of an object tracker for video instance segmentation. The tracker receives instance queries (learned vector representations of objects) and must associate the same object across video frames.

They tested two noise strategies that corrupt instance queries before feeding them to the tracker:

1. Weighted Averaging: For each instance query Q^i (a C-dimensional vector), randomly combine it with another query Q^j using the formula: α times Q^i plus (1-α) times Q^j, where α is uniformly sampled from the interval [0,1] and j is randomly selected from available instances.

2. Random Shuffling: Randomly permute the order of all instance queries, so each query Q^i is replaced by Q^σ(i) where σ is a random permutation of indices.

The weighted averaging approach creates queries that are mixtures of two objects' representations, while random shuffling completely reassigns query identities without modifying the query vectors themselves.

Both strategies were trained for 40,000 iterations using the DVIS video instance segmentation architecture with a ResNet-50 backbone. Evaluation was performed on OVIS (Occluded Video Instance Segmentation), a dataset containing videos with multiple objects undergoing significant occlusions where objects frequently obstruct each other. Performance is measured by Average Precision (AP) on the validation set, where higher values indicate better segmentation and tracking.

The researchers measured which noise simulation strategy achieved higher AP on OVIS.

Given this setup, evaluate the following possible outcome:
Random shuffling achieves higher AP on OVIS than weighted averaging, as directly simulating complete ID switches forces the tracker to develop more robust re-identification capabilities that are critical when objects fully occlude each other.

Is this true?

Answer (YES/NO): YES